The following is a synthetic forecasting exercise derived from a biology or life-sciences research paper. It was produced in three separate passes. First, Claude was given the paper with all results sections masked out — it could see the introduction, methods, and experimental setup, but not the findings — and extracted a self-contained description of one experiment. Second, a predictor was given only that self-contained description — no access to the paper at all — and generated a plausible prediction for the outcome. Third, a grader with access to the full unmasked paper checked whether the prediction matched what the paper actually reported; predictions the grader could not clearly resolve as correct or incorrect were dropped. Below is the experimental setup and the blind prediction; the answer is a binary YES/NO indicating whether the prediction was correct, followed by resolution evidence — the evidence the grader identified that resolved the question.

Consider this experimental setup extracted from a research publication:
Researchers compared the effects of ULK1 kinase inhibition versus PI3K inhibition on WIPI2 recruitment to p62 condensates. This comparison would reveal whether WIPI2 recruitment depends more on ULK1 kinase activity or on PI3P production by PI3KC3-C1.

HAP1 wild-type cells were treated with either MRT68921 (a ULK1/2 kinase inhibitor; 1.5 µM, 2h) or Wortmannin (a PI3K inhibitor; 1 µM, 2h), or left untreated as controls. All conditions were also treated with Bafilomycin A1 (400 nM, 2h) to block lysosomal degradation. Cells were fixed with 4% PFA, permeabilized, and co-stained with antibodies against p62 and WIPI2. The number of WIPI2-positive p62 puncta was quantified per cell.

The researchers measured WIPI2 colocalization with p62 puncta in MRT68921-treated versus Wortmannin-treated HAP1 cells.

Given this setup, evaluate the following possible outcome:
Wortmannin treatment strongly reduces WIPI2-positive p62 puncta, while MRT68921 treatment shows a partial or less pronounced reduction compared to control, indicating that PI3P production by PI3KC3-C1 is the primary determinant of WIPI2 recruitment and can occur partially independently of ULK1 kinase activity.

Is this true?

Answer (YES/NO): NO